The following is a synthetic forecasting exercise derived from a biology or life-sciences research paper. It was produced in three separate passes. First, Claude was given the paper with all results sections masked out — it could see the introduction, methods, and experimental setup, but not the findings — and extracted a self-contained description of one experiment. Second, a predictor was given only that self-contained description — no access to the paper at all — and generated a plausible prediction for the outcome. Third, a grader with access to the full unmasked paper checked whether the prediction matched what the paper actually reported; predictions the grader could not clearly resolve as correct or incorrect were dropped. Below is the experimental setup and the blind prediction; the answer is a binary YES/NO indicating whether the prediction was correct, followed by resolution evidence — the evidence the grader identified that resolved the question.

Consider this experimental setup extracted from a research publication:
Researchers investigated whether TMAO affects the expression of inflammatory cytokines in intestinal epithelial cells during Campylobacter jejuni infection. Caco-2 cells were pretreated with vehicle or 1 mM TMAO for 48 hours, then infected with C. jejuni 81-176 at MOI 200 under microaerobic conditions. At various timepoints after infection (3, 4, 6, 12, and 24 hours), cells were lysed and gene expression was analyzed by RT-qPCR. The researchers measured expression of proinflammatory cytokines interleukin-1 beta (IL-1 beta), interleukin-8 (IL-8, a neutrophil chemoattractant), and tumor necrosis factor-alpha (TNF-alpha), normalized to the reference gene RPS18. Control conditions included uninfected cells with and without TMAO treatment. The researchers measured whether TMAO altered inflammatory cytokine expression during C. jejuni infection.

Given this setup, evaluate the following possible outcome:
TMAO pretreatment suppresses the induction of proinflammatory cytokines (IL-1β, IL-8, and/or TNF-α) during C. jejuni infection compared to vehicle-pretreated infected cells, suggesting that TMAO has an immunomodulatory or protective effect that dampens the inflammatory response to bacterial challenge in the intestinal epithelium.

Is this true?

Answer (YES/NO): NO